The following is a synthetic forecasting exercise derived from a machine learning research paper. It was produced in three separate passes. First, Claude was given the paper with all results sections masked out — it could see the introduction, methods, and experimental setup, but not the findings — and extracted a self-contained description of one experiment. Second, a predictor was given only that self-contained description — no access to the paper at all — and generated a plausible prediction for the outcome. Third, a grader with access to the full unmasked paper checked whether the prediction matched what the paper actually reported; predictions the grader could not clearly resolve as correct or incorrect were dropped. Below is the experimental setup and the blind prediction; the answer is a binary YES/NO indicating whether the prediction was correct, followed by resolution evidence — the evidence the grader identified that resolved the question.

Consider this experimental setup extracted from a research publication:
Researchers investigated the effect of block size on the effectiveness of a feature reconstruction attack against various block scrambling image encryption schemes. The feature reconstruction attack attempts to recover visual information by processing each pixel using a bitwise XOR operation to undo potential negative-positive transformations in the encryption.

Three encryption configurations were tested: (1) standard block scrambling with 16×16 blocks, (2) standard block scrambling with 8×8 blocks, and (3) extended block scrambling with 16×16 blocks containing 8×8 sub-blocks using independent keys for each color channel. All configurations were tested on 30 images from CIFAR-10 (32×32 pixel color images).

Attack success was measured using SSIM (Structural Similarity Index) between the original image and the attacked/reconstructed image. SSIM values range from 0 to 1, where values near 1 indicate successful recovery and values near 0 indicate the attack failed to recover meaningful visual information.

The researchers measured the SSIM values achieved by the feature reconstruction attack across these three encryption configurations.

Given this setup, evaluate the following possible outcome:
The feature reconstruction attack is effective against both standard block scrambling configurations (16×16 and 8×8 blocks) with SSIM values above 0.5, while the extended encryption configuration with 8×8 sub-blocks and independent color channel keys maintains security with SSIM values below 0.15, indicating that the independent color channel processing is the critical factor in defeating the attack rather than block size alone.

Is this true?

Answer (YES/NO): NO